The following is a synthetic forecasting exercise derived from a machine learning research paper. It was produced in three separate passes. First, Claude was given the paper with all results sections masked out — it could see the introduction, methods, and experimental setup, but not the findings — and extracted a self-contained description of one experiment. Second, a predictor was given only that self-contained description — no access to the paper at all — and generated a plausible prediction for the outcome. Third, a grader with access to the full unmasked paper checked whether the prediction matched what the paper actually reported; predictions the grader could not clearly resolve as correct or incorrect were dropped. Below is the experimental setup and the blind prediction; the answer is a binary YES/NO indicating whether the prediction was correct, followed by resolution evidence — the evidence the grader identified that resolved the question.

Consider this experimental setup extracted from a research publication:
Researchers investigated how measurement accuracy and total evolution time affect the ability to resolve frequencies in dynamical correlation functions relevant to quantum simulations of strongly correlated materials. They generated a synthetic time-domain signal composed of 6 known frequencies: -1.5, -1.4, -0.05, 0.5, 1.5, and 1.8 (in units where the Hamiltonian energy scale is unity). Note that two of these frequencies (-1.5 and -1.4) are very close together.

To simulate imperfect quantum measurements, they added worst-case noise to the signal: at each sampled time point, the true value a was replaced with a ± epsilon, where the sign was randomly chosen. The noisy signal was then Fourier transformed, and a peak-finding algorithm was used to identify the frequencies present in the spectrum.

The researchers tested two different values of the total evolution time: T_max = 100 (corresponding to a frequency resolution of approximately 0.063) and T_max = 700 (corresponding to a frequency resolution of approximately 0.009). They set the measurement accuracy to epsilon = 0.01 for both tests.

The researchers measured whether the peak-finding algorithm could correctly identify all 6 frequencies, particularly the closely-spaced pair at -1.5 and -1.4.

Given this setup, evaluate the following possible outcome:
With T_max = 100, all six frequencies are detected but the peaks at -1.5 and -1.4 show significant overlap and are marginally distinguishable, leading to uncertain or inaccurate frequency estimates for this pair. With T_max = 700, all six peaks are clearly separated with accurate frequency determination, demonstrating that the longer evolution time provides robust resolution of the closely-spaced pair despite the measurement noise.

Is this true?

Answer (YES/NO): NO